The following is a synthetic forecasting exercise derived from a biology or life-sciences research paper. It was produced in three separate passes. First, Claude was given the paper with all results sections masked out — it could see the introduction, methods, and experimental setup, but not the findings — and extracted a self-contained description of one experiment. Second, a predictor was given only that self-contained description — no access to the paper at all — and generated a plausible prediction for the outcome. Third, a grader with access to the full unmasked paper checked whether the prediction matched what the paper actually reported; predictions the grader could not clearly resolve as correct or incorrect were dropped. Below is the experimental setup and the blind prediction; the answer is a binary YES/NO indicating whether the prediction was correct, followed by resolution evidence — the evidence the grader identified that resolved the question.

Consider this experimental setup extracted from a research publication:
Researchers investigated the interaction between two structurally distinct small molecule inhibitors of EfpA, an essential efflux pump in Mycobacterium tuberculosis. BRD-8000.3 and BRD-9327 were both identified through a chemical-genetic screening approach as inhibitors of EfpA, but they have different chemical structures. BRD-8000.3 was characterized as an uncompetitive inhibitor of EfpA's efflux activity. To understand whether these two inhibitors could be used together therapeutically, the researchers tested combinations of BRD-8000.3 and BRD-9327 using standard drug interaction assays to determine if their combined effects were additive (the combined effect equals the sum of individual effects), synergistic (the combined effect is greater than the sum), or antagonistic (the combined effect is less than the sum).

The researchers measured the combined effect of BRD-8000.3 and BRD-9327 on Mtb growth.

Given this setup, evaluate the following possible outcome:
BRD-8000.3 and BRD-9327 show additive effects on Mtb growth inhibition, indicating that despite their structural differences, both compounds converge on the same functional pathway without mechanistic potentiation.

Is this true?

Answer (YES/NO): NO